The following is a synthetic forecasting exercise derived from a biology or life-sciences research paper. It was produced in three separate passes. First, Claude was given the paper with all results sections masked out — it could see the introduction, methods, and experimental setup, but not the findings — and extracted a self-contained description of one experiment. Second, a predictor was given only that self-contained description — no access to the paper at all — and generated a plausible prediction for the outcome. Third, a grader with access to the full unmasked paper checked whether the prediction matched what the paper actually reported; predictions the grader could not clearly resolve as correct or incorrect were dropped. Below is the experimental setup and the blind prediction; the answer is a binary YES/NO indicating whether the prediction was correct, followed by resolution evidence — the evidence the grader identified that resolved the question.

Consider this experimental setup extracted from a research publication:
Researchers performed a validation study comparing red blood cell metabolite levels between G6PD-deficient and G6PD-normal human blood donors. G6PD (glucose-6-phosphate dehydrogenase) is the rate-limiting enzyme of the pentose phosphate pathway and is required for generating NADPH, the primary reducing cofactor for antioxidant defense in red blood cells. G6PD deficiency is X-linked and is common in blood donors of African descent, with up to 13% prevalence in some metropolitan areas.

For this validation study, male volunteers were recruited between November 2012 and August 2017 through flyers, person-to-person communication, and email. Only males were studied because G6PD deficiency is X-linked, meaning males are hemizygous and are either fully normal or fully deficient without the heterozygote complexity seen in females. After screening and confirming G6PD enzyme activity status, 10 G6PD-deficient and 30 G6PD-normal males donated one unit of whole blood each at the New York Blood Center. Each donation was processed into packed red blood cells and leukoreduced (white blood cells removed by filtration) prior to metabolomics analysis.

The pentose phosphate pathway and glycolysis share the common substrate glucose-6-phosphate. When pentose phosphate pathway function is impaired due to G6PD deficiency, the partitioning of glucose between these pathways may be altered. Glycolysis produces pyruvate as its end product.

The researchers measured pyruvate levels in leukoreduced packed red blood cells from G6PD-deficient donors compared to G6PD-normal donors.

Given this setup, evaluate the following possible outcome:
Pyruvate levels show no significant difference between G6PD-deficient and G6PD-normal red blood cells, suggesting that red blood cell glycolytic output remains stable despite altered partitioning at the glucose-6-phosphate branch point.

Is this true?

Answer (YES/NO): NO